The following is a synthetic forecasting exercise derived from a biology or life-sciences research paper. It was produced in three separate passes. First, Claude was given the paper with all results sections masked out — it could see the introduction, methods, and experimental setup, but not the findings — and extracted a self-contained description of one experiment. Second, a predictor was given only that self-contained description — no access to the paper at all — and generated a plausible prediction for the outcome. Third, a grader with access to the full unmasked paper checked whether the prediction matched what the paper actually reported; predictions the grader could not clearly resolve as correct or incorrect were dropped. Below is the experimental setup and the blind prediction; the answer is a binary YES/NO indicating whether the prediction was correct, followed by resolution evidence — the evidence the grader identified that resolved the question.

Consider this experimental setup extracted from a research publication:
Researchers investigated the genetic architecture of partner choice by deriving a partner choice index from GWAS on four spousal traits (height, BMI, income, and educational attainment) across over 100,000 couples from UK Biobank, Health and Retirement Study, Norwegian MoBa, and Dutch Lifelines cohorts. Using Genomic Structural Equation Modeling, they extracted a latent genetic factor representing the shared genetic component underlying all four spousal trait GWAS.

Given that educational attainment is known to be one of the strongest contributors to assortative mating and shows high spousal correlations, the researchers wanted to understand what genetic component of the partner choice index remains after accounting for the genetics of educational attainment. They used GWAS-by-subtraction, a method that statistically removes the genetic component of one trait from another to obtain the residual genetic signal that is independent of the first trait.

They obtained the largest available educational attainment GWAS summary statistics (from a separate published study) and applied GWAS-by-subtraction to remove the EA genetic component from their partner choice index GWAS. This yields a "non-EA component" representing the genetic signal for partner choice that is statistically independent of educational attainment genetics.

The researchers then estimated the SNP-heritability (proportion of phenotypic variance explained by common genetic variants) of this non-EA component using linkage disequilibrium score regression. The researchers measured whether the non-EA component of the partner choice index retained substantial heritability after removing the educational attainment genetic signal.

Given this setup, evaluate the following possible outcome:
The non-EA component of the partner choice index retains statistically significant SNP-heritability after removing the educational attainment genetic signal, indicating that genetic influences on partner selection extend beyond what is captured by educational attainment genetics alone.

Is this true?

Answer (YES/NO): YES